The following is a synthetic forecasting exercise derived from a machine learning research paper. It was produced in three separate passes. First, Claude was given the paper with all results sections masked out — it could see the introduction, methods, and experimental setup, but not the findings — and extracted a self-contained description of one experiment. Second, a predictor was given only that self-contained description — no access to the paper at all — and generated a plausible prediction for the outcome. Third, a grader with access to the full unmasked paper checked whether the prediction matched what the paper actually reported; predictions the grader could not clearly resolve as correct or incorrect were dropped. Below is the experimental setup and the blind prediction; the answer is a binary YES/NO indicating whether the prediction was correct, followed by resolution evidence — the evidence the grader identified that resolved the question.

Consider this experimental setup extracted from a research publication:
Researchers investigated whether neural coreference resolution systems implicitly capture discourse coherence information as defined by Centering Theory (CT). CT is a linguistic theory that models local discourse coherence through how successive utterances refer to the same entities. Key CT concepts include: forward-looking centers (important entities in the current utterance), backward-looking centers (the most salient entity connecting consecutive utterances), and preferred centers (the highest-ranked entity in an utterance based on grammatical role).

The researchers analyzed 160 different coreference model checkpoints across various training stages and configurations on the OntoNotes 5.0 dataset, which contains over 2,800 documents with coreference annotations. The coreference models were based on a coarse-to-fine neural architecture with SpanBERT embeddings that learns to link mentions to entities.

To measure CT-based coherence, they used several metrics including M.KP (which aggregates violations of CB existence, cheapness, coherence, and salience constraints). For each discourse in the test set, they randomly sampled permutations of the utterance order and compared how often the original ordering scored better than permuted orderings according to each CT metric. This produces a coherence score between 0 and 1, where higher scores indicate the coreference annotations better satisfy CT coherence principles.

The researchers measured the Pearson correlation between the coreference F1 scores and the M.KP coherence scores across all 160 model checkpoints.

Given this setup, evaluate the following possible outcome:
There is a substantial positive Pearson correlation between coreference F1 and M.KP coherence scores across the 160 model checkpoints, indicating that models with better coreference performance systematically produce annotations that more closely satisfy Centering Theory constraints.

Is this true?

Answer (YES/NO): YES